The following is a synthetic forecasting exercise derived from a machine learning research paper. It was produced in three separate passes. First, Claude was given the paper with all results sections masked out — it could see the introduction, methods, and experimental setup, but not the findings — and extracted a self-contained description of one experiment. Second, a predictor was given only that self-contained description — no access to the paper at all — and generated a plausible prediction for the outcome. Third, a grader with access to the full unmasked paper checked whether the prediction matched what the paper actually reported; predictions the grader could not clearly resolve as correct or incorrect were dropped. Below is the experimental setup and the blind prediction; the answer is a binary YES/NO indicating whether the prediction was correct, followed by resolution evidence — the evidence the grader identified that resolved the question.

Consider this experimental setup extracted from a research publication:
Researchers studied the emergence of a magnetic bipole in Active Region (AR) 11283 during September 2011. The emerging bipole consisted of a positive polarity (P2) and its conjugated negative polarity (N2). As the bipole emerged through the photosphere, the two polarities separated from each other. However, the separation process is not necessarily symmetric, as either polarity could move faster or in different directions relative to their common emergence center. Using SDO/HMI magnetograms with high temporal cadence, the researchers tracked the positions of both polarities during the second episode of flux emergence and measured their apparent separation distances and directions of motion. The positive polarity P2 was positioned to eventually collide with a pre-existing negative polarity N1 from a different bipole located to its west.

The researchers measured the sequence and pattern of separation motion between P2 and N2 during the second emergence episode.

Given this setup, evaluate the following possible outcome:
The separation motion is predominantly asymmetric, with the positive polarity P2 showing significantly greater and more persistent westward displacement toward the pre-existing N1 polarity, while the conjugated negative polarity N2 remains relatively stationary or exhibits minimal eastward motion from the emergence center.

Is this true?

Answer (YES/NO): NO